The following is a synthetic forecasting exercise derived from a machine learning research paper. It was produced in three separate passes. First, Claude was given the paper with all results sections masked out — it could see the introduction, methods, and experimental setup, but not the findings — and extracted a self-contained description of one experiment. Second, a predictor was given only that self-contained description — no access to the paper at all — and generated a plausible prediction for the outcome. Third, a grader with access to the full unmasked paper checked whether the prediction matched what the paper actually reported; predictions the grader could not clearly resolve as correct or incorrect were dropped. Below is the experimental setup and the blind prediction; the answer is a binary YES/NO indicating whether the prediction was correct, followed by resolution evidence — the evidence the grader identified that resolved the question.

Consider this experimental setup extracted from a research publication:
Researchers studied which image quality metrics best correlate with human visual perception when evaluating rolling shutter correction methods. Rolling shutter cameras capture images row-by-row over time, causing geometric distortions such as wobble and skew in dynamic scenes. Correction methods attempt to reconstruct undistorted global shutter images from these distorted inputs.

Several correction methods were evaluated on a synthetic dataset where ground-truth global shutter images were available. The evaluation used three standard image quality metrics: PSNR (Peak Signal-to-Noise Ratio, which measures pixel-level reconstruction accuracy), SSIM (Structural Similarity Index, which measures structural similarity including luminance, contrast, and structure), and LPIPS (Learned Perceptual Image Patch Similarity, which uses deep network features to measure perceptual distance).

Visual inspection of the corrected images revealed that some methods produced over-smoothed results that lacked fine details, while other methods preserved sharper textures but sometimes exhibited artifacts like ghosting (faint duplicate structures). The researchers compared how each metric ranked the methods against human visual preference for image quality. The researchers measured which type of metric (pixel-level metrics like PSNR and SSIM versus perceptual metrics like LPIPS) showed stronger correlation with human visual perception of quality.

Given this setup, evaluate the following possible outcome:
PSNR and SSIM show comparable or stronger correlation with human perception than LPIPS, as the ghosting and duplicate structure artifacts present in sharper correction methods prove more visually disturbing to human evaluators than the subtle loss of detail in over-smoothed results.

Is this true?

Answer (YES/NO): NO